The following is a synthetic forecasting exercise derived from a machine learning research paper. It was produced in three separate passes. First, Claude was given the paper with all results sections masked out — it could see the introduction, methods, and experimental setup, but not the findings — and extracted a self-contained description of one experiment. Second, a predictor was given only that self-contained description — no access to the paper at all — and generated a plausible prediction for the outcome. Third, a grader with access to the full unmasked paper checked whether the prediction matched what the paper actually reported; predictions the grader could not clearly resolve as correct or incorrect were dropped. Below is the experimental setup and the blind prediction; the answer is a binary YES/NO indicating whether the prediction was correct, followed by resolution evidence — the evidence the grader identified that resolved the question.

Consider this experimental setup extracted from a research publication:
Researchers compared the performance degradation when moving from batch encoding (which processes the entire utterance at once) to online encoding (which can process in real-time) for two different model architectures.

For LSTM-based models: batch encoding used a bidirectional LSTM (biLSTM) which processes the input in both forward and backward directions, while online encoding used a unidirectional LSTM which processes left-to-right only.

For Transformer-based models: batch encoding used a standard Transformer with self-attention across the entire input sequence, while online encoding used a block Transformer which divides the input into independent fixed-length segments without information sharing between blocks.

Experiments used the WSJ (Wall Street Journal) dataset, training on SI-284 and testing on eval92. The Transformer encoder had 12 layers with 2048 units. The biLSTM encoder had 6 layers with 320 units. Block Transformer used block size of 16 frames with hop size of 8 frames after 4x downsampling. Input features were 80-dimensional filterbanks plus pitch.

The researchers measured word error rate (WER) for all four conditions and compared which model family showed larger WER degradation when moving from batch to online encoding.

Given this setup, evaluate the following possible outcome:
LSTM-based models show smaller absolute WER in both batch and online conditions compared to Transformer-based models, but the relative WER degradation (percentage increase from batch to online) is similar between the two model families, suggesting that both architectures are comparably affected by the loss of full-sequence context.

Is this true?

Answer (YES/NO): NO